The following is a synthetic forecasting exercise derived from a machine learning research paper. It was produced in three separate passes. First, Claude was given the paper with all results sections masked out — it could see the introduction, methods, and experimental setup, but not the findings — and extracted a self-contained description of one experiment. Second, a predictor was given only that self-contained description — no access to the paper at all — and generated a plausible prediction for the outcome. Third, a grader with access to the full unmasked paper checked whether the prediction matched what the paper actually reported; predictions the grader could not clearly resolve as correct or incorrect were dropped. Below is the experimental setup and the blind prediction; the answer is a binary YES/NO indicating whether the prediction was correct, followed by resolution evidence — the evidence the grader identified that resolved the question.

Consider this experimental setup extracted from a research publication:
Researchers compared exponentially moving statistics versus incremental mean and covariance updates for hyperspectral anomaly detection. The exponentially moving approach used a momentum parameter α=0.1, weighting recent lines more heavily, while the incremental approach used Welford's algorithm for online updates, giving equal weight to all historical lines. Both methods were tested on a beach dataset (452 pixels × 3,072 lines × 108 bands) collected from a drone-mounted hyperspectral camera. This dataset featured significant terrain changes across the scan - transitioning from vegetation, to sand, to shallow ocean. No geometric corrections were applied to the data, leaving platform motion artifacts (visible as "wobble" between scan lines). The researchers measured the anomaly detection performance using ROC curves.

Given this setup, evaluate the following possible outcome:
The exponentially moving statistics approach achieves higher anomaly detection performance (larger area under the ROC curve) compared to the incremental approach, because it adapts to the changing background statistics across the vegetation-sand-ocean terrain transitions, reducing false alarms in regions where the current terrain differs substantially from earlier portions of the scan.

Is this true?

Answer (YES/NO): YES